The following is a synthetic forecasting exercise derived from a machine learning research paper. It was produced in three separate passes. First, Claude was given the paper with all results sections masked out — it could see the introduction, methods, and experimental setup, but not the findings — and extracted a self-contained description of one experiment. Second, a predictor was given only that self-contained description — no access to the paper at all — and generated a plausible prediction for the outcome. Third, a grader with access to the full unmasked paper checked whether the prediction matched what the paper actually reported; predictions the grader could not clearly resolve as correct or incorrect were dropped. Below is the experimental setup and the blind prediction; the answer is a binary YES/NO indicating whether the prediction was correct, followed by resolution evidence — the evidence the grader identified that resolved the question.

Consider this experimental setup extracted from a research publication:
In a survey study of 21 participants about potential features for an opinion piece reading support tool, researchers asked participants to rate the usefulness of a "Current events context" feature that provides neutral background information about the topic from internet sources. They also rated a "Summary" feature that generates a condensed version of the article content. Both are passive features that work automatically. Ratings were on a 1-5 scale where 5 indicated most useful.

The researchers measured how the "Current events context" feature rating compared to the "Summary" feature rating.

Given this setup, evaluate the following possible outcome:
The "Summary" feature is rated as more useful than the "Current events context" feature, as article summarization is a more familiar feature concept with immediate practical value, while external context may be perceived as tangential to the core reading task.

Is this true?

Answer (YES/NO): NO